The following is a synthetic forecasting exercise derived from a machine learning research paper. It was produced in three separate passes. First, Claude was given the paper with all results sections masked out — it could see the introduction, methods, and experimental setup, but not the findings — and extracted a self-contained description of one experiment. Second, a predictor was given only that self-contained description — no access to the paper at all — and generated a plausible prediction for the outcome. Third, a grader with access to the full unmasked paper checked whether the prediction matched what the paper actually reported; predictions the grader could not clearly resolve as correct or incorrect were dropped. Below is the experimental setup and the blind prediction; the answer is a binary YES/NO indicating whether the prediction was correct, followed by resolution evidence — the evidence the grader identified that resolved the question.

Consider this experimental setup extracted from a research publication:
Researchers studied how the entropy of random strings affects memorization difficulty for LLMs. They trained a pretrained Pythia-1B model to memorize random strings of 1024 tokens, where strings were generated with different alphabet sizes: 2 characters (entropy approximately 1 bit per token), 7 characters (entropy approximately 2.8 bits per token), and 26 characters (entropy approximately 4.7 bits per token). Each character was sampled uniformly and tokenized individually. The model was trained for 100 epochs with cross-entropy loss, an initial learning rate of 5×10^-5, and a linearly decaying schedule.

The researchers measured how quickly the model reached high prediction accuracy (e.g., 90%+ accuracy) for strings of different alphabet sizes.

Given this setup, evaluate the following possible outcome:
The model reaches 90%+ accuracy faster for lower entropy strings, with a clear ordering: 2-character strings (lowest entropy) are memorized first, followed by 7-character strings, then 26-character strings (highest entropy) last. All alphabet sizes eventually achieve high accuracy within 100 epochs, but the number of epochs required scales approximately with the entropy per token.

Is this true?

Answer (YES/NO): NO